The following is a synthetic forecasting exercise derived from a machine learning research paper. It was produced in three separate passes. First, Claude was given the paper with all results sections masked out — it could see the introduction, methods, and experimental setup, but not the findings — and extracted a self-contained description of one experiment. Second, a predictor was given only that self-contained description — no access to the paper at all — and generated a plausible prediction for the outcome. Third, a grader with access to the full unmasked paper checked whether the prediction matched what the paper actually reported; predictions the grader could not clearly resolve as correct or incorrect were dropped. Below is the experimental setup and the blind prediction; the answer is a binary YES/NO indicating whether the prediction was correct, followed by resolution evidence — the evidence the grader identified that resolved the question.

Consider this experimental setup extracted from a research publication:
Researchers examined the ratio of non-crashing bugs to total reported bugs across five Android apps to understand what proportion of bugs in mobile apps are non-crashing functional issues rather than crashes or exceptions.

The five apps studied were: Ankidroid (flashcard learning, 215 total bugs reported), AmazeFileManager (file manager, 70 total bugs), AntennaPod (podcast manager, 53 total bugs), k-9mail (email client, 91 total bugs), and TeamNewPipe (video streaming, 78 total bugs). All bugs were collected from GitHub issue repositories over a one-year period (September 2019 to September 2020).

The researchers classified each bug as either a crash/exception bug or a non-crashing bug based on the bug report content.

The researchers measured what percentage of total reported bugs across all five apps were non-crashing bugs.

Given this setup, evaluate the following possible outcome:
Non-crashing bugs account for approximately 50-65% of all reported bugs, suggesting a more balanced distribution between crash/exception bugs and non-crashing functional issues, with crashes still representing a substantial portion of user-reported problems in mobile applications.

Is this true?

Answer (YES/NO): YES